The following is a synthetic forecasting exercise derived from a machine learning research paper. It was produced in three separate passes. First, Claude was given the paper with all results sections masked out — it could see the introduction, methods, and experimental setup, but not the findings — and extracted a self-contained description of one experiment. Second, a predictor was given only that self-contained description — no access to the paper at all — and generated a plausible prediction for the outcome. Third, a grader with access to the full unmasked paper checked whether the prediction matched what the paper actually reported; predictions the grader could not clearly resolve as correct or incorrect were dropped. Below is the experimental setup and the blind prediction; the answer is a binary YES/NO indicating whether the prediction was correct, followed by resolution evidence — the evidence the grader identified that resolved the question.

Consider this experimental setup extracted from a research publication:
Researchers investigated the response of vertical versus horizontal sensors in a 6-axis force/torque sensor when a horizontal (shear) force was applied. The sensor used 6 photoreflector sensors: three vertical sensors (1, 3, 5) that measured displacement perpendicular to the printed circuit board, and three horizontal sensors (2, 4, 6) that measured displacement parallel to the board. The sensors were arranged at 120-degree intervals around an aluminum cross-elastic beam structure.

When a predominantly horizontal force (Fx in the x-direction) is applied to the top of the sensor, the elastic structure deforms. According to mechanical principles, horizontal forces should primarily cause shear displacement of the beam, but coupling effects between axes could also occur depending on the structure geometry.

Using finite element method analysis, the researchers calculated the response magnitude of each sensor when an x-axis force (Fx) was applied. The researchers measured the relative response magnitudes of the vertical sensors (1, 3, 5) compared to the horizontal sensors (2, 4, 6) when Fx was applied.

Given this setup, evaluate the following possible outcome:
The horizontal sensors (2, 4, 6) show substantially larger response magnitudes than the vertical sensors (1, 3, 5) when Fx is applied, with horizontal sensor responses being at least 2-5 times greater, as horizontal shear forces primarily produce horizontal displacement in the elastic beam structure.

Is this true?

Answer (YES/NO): NO